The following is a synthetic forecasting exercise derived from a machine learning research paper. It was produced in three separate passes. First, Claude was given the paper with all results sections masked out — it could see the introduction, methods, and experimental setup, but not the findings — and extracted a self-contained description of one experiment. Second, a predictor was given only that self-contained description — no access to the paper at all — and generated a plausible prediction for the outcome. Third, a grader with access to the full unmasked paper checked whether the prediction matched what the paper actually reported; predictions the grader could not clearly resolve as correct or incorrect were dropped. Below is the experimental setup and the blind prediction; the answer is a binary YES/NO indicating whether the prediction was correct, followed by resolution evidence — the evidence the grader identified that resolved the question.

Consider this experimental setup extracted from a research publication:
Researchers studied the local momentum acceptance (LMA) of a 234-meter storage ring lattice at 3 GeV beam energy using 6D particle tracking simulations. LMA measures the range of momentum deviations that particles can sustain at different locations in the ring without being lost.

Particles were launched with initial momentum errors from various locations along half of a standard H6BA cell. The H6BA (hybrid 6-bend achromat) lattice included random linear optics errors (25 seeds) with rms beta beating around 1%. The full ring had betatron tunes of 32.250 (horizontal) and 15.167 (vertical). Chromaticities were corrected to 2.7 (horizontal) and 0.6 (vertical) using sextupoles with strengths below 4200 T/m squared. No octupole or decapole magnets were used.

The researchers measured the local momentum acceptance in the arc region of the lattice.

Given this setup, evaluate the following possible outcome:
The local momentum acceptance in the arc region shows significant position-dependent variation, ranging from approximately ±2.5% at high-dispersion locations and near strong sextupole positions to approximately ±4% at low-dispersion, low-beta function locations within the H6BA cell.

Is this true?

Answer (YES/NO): NO